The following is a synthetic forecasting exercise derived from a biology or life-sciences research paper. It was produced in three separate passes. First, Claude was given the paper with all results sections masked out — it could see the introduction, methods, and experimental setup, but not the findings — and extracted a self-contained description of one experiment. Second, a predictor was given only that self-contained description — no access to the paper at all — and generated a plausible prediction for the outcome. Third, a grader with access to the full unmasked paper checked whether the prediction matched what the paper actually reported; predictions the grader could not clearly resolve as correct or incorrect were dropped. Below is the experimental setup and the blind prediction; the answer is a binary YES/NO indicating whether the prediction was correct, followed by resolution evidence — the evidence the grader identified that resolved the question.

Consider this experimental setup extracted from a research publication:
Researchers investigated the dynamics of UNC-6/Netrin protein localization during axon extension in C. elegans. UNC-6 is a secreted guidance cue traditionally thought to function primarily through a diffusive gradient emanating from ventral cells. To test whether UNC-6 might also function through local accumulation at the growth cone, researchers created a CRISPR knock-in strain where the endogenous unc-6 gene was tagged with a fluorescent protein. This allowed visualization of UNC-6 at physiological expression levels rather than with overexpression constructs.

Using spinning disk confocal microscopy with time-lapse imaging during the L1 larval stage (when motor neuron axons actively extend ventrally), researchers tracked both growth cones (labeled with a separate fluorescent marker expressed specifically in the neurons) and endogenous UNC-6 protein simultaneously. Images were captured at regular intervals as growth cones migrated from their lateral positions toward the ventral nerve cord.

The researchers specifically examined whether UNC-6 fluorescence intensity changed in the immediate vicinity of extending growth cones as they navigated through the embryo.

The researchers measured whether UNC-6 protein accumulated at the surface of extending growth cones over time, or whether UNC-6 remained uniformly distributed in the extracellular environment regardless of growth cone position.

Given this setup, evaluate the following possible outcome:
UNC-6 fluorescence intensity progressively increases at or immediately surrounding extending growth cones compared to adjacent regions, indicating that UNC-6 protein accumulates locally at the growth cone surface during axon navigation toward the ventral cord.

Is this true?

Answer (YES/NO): YES